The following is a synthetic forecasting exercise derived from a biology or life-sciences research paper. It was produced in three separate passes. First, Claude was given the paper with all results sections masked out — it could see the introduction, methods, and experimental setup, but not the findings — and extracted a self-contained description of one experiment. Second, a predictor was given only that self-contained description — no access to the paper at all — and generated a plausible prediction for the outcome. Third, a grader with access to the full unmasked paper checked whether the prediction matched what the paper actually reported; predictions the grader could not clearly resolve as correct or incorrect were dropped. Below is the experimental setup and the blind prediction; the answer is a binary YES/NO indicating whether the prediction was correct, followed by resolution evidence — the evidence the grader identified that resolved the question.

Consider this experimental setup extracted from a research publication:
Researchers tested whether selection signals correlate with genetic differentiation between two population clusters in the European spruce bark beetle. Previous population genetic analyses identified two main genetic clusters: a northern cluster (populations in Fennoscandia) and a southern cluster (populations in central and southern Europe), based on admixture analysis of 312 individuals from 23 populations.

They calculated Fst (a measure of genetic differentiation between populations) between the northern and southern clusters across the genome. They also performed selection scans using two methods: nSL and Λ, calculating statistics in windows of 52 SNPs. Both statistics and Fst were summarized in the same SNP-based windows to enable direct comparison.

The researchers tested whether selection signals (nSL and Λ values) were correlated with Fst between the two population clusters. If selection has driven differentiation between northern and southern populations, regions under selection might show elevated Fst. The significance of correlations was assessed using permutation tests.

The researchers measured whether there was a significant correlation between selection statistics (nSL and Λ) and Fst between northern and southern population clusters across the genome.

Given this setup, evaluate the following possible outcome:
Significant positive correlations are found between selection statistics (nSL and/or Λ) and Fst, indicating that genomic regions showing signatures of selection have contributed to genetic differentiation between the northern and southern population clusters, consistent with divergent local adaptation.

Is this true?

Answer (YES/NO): YES